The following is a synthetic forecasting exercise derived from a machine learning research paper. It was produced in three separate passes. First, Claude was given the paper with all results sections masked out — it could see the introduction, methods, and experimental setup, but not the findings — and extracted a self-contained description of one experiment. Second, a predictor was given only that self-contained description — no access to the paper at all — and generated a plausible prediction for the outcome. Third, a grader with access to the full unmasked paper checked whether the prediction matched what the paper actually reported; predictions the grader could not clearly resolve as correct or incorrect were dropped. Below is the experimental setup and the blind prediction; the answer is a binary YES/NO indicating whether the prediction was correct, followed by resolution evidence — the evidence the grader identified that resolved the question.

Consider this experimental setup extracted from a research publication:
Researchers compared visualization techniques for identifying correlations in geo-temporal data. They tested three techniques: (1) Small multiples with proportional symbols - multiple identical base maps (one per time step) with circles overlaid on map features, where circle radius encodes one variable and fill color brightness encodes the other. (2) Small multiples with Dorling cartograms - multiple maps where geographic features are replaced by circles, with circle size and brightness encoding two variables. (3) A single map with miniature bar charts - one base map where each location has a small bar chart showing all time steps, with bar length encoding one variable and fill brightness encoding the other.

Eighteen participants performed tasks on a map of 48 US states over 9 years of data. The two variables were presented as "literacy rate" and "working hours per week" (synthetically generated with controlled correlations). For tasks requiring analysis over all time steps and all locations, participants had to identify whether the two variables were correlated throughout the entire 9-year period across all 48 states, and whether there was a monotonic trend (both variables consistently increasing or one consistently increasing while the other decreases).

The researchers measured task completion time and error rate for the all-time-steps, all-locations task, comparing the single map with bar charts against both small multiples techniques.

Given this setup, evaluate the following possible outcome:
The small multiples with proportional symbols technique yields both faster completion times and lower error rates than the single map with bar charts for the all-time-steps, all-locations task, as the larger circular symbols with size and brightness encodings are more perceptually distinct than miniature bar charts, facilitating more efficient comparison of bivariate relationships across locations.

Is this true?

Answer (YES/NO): NO